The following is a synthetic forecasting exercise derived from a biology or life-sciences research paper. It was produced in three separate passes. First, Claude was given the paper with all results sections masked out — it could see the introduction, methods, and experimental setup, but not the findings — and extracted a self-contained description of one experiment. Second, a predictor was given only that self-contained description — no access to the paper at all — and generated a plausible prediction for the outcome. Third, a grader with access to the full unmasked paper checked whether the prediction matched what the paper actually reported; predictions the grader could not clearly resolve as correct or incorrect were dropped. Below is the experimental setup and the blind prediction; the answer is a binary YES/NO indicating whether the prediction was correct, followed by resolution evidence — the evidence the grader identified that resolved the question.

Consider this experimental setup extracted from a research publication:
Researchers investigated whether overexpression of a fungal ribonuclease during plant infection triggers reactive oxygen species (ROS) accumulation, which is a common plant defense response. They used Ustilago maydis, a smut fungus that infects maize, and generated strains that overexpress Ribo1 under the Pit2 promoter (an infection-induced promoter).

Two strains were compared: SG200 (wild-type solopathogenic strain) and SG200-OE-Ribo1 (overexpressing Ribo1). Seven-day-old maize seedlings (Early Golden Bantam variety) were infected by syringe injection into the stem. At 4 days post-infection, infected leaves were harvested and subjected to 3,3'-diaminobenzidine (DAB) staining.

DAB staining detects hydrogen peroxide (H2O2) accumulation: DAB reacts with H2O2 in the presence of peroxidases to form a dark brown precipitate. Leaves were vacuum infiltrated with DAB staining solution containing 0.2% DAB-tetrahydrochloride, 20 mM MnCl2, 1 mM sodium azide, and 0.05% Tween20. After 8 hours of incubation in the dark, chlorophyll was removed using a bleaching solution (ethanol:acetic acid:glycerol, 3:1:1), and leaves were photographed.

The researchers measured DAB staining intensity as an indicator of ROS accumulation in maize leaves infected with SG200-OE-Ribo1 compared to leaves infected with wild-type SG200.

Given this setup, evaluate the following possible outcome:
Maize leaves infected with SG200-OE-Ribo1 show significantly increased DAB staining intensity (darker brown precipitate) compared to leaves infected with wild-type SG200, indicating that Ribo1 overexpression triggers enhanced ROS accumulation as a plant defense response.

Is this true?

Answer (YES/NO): YES